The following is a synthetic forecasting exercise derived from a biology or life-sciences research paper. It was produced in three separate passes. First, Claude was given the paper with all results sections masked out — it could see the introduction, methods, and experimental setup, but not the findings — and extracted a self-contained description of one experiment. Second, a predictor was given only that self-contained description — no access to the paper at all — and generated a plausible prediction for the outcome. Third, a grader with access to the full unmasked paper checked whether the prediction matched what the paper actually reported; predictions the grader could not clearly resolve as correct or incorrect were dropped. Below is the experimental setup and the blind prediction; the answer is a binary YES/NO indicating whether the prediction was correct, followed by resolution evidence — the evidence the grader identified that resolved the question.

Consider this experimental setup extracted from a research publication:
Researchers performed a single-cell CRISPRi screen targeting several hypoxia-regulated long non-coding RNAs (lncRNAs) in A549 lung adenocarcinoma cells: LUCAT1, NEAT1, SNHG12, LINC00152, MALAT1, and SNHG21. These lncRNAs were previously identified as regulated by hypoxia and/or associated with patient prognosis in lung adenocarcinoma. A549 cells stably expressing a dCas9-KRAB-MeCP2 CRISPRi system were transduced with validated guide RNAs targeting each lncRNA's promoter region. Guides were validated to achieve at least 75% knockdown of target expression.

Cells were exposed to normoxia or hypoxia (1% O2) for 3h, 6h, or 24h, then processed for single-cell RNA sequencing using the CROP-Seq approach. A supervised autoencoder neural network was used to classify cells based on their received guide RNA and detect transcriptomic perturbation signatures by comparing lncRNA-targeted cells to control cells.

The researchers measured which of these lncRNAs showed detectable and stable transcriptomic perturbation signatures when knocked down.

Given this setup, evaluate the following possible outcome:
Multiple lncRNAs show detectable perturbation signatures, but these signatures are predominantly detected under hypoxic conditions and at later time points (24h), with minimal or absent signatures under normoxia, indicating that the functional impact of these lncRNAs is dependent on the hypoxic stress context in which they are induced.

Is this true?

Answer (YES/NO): NO